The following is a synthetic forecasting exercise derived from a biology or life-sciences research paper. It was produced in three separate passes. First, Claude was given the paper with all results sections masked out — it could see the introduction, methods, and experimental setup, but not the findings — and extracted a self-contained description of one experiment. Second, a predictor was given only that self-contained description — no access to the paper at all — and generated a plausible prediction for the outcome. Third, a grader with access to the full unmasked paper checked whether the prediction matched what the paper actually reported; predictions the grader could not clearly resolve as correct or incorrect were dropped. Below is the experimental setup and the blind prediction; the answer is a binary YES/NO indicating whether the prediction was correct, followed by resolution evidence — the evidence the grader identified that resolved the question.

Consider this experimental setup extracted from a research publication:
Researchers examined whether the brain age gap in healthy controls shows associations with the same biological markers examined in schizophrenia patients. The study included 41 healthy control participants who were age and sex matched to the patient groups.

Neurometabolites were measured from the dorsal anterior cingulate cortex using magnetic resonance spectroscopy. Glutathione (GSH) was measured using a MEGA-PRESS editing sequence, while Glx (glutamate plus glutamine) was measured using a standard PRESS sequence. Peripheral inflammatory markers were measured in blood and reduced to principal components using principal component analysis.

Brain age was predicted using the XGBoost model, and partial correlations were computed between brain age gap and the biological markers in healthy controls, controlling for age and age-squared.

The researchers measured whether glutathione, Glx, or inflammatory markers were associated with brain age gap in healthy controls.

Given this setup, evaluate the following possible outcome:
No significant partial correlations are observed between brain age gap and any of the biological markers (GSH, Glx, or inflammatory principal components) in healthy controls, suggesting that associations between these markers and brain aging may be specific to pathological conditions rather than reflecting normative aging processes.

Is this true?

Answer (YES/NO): YES